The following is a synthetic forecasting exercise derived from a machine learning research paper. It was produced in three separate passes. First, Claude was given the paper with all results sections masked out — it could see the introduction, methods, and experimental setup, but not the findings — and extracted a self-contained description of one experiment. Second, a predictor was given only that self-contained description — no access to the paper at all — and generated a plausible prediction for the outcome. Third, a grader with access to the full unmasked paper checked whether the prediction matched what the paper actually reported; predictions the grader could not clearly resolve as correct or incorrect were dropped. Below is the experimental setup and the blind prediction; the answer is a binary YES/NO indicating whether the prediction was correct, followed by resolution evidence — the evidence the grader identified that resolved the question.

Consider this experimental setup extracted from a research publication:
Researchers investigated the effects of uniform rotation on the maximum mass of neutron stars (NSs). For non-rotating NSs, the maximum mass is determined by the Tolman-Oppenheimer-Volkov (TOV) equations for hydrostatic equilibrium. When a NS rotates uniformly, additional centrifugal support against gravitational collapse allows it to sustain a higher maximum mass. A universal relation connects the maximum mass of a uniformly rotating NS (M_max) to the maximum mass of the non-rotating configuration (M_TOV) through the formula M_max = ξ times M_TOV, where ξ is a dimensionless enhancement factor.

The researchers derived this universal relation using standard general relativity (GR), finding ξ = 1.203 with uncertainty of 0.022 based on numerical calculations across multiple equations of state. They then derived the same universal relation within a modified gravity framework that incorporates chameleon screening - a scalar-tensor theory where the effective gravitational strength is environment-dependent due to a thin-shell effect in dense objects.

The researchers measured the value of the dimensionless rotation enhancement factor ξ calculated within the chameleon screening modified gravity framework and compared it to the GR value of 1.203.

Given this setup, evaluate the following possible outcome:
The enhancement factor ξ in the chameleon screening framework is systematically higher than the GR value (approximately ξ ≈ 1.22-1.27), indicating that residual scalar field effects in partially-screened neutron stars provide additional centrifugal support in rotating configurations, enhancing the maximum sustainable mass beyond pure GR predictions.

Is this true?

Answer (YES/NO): NO